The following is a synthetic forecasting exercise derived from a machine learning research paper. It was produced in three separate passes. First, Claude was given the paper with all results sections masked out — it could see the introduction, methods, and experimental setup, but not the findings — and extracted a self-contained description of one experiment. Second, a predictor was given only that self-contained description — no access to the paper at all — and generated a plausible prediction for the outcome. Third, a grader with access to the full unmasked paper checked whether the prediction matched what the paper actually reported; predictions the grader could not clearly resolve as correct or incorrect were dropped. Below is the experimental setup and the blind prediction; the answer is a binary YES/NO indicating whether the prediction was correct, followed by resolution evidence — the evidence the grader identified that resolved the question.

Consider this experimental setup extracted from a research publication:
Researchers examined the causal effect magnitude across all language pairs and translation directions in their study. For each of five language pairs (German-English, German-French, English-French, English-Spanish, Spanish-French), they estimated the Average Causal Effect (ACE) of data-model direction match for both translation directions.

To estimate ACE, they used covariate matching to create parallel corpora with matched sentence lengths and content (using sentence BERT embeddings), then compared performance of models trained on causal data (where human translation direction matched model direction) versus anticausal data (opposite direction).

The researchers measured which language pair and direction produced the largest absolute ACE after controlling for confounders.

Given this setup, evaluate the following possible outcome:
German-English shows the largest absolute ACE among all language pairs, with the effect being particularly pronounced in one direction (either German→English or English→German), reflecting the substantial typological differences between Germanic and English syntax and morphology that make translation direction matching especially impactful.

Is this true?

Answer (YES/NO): NO